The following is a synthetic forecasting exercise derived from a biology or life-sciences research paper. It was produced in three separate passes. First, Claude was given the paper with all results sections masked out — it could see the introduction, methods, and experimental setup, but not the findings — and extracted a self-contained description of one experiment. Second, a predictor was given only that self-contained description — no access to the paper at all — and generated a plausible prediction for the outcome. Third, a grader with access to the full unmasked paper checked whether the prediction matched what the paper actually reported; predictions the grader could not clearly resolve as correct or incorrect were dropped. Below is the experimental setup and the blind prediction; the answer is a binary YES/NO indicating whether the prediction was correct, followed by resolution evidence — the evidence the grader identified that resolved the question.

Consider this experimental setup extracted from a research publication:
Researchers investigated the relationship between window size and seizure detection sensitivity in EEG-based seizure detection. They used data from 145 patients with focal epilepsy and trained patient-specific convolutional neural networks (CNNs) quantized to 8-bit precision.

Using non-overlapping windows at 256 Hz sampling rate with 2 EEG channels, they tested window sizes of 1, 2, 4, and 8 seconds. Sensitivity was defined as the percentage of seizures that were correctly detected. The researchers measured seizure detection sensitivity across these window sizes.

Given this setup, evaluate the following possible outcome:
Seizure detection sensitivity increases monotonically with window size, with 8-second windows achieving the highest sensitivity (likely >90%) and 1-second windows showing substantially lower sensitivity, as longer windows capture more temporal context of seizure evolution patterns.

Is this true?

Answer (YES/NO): NO